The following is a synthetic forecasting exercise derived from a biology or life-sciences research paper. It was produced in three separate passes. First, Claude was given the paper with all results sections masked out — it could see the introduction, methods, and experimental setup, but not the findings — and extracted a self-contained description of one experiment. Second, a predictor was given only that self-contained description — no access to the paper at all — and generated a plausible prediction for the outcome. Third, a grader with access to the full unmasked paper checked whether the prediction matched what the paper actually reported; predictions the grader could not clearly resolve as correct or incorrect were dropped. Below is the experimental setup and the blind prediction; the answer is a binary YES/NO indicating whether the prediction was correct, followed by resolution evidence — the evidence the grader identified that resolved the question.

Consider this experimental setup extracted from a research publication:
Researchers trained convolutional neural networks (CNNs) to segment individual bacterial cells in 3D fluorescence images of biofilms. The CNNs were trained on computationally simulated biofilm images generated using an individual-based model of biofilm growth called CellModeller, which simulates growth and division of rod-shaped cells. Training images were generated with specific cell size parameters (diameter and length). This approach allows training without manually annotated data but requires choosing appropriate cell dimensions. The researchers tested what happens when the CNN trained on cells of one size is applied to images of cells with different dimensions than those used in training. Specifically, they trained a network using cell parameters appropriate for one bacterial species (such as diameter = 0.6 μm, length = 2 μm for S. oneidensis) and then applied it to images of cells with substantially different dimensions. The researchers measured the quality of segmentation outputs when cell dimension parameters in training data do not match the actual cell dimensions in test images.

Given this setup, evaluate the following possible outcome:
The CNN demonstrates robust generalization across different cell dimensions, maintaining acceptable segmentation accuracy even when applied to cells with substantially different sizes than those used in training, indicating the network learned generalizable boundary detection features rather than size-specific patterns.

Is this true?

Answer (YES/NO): NO